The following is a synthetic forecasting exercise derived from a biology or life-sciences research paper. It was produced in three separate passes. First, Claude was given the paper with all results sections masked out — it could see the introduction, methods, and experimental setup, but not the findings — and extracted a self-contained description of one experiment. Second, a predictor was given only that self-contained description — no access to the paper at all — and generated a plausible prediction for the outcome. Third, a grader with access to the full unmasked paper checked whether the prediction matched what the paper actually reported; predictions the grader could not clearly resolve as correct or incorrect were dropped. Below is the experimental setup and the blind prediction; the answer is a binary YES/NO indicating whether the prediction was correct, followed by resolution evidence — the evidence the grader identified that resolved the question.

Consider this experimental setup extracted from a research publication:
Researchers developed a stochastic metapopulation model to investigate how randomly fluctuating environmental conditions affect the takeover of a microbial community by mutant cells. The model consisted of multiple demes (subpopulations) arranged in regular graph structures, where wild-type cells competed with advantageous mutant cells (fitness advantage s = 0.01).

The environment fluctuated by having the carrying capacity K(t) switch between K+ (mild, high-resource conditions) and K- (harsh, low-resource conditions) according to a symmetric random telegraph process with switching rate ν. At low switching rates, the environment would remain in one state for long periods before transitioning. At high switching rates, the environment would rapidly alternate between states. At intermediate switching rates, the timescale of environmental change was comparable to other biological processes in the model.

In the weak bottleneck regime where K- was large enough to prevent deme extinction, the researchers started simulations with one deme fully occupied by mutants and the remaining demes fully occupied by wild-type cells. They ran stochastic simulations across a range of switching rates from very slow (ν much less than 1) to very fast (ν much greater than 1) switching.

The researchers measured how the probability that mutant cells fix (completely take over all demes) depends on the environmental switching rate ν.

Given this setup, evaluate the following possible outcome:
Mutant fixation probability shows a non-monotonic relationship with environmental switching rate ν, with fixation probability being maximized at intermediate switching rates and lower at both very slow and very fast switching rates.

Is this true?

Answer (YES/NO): YES